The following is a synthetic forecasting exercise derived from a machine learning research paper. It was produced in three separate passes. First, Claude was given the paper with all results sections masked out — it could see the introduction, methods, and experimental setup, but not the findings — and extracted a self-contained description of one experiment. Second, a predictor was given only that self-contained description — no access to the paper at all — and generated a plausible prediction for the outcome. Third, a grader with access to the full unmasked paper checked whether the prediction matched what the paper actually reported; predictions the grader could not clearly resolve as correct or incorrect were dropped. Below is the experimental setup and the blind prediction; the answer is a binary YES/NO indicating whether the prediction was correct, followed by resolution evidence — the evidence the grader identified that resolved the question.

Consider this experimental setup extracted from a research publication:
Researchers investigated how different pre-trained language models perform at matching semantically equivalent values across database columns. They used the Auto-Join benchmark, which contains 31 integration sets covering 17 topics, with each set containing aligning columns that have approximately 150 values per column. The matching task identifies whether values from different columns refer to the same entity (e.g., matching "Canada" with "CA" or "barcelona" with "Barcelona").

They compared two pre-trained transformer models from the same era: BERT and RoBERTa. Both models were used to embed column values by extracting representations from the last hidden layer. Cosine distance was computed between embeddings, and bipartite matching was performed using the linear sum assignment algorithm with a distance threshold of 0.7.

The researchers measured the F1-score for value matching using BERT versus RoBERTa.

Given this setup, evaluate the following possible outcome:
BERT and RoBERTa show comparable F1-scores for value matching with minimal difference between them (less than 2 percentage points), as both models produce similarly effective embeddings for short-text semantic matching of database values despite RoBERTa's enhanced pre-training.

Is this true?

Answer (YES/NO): YES